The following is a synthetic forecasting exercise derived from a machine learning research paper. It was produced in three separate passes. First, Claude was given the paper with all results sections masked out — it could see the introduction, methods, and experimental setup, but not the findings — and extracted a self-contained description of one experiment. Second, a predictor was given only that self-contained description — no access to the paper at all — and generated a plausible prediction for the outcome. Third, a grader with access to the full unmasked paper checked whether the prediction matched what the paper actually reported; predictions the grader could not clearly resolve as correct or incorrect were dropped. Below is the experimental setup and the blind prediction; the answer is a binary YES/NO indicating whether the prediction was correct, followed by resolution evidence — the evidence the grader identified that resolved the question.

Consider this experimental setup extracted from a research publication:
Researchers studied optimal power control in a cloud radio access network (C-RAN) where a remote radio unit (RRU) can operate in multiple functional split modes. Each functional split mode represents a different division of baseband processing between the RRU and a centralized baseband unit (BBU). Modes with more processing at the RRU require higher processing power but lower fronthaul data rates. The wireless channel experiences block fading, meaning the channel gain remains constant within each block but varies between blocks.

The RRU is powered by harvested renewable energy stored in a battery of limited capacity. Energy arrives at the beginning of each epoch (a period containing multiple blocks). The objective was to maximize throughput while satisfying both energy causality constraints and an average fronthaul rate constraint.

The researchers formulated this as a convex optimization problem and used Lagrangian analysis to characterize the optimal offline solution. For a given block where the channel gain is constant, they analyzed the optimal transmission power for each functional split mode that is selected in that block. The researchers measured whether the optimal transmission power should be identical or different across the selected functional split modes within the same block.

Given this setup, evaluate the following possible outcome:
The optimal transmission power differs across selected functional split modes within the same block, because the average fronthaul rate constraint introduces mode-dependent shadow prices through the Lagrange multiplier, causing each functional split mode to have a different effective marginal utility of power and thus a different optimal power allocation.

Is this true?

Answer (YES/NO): NO